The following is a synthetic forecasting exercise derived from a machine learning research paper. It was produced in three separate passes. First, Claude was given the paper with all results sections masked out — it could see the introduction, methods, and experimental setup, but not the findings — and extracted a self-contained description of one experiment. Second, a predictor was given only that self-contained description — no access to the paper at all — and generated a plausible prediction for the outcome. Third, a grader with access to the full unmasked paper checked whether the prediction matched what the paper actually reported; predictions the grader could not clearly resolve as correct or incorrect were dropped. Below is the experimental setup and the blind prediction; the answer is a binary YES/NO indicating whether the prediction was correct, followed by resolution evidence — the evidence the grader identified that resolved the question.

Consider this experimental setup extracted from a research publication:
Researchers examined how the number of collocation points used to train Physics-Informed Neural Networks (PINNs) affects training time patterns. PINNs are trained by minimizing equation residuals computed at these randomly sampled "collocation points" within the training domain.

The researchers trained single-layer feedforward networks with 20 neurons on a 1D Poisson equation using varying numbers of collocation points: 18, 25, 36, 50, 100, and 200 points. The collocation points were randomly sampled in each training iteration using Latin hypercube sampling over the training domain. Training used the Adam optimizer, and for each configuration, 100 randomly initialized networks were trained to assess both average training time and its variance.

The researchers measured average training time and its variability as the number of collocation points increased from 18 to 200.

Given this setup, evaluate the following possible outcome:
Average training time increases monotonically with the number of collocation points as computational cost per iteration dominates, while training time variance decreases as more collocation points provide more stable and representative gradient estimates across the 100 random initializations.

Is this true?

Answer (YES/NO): NO